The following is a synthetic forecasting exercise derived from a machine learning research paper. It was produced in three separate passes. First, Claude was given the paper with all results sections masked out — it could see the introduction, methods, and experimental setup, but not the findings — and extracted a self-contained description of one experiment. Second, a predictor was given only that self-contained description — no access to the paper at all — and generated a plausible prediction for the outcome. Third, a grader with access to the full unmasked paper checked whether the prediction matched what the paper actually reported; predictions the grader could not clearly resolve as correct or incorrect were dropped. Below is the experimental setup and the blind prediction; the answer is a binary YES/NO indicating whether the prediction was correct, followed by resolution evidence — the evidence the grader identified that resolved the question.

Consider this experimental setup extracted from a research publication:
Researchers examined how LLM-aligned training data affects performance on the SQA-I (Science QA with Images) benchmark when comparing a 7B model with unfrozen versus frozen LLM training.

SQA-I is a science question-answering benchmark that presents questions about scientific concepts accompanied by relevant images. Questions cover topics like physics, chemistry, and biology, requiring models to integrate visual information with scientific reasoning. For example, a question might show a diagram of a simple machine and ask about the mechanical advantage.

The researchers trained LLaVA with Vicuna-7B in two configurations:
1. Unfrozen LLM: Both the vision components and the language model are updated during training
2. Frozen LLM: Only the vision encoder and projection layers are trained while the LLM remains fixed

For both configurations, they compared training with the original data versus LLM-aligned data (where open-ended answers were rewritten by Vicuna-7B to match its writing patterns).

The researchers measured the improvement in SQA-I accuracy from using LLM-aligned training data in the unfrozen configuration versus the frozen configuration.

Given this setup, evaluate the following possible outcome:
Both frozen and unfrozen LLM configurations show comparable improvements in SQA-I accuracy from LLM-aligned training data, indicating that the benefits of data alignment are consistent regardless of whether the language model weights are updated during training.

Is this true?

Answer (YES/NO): NO